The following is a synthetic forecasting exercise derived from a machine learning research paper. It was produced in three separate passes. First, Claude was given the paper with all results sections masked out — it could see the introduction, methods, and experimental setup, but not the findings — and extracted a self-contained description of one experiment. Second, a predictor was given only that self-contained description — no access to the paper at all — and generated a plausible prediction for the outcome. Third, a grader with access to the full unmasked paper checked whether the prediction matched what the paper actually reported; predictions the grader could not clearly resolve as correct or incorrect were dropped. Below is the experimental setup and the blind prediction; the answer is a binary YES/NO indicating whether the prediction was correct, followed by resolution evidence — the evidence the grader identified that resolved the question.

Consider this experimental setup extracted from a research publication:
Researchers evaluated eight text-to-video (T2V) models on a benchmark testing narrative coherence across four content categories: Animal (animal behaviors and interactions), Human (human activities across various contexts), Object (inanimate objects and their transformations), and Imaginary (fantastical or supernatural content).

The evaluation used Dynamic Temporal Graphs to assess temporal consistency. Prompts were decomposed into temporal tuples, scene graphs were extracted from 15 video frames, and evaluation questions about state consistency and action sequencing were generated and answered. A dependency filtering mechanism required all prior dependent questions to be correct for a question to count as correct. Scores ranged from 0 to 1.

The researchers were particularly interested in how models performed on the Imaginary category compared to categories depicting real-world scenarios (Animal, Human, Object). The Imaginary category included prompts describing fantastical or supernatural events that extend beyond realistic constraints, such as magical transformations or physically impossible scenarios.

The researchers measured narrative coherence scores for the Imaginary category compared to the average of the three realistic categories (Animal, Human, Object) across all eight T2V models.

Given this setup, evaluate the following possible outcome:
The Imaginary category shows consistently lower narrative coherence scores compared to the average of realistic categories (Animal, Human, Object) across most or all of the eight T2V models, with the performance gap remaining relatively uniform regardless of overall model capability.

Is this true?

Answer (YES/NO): NO